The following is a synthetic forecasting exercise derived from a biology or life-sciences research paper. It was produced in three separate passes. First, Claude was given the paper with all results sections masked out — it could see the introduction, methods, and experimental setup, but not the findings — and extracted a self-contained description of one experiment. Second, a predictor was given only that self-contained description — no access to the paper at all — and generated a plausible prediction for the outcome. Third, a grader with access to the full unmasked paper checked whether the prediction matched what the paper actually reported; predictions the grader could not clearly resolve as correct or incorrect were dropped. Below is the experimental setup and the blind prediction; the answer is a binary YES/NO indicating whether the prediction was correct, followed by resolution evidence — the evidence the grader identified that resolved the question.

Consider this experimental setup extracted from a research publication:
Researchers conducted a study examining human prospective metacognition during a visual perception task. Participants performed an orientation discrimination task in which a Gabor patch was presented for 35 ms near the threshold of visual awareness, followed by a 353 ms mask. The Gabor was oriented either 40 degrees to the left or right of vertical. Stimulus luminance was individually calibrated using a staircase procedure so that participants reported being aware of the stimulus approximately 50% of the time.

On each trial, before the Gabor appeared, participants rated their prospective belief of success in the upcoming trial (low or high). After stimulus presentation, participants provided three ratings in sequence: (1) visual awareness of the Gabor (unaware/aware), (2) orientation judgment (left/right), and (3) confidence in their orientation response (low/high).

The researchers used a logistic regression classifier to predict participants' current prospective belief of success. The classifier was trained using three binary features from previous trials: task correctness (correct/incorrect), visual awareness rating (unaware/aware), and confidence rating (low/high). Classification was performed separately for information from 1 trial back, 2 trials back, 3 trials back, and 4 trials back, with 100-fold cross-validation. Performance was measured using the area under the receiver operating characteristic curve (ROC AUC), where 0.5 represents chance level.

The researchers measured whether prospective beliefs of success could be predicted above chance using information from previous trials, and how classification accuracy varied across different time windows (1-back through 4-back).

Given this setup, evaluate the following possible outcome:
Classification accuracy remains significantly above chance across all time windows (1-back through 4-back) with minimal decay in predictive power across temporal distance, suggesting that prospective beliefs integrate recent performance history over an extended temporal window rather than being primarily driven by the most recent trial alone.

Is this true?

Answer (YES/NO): NO